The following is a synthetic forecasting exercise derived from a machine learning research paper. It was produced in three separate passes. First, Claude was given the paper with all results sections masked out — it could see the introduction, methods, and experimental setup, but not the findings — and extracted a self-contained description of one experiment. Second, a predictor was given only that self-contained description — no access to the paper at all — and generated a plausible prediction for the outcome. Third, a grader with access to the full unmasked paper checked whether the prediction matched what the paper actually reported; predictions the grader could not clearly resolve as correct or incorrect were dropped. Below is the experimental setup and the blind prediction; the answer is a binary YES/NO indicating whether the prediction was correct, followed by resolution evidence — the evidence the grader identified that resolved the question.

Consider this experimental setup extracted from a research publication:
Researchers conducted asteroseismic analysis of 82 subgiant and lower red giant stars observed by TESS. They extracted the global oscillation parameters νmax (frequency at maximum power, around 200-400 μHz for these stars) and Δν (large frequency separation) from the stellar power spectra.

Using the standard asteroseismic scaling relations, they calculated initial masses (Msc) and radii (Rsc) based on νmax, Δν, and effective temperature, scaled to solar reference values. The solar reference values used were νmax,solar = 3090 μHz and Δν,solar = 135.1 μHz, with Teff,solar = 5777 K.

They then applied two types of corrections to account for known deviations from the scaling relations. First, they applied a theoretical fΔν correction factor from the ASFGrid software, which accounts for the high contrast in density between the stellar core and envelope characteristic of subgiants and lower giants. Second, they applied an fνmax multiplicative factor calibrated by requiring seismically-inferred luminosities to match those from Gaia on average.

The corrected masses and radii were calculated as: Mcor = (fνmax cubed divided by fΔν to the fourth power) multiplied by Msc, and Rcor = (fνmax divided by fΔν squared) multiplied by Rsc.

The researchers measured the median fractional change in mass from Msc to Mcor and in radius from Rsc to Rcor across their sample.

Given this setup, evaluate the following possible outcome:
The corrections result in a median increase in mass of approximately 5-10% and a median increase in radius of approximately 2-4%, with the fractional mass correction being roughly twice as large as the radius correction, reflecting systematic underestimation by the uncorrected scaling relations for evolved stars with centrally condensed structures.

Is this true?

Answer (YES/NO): NO